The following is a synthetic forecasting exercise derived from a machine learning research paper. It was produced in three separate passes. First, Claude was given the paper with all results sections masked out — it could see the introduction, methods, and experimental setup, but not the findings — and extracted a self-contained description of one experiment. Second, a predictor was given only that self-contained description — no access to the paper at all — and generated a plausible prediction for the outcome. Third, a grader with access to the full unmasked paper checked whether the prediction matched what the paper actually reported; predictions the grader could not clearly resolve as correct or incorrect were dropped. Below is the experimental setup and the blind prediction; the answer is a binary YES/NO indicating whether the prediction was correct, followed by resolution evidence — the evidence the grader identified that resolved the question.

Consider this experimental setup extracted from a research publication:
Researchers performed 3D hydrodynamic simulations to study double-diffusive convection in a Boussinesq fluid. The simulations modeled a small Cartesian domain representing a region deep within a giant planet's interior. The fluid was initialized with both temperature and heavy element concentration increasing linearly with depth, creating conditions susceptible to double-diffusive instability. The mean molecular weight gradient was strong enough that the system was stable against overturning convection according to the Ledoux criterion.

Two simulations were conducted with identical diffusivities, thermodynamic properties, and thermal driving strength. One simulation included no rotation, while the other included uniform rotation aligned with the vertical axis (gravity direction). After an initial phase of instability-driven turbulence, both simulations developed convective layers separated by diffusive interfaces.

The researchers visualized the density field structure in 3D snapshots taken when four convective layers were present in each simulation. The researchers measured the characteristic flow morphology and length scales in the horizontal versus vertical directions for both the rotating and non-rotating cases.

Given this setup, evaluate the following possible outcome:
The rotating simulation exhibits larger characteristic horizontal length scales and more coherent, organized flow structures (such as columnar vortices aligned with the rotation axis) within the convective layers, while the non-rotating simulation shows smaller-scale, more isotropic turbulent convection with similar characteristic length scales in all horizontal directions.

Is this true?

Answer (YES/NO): NO